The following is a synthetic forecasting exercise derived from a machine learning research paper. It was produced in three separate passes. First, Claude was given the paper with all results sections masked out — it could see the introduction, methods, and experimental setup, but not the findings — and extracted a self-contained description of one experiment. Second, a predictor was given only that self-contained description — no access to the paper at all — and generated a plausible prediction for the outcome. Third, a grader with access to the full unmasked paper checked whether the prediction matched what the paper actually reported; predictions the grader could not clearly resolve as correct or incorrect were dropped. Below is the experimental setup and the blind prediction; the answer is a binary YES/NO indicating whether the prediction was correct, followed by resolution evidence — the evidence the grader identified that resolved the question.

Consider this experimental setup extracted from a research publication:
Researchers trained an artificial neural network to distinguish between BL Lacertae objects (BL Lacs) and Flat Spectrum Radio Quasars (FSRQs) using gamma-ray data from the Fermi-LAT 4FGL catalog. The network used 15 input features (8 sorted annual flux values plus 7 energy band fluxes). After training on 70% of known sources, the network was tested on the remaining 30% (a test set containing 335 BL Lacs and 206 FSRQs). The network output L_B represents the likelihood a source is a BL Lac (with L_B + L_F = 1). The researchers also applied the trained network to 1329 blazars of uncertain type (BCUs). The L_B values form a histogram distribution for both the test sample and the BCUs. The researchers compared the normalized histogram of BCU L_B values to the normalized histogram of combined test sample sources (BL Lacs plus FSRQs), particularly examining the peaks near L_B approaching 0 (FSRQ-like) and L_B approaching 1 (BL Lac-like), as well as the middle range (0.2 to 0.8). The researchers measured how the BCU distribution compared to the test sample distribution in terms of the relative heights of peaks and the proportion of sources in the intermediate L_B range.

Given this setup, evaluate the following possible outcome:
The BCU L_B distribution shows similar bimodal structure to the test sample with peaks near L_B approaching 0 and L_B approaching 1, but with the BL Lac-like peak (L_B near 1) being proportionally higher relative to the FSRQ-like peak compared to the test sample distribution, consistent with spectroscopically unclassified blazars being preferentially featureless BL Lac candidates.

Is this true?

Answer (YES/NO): YES